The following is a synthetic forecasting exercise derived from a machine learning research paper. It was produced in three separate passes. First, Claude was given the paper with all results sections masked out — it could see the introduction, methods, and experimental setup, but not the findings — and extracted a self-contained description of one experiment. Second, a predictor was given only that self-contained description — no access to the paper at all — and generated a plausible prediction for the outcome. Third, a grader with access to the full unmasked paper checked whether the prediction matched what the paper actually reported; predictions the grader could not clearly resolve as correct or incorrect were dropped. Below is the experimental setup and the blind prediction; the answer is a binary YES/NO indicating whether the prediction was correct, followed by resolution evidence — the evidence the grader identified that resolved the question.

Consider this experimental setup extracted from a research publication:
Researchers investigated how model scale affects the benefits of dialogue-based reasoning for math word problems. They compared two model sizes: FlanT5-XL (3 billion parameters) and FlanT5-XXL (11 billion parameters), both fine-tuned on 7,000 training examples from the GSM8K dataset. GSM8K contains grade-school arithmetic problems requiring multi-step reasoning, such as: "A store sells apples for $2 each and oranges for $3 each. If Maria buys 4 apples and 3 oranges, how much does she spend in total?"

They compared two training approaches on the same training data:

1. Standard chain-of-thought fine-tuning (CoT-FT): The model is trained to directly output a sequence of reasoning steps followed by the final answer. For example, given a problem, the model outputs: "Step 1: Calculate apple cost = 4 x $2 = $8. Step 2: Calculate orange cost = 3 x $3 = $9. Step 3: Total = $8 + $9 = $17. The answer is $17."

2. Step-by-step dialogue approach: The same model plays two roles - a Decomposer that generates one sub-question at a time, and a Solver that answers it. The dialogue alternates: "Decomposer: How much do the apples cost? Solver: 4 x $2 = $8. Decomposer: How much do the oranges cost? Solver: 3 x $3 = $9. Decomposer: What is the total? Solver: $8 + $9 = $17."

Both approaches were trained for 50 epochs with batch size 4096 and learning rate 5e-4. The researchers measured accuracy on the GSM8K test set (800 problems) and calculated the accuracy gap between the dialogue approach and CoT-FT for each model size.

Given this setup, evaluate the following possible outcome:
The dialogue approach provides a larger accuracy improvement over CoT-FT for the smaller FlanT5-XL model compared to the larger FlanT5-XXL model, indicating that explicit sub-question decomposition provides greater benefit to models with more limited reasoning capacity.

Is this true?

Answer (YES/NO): NO